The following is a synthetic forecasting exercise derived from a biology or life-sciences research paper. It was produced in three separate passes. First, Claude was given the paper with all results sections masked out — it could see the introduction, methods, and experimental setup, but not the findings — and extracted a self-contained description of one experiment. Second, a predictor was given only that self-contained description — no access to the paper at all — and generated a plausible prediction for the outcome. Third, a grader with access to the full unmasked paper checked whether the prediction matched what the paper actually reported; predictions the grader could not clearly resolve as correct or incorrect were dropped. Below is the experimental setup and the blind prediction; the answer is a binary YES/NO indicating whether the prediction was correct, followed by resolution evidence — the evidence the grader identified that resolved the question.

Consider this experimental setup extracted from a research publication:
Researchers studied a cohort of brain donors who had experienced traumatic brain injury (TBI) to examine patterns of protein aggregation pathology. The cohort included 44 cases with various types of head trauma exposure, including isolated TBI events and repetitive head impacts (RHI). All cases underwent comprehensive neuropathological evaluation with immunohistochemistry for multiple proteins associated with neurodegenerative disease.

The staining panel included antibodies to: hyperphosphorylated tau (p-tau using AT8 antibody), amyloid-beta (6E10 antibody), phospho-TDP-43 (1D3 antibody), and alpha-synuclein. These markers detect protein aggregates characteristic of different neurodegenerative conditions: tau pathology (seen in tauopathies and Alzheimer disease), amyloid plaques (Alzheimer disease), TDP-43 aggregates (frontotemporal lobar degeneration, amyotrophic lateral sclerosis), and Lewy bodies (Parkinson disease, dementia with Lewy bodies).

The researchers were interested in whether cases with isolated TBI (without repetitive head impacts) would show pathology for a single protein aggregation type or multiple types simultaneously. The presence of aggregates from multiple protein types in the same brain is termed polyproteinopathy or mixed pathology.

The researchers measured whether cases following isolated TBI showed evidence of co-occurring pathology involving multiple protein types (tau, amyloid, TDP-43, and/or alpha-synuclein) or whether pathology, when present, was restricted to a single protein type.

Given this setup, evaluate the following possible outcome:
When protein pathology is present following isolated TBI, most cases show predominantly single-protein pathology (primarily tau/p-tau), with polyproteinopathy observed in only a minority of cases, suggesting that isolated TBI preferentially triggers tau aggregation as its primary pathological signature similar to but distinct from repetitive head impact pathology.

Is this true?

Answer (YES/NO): YES